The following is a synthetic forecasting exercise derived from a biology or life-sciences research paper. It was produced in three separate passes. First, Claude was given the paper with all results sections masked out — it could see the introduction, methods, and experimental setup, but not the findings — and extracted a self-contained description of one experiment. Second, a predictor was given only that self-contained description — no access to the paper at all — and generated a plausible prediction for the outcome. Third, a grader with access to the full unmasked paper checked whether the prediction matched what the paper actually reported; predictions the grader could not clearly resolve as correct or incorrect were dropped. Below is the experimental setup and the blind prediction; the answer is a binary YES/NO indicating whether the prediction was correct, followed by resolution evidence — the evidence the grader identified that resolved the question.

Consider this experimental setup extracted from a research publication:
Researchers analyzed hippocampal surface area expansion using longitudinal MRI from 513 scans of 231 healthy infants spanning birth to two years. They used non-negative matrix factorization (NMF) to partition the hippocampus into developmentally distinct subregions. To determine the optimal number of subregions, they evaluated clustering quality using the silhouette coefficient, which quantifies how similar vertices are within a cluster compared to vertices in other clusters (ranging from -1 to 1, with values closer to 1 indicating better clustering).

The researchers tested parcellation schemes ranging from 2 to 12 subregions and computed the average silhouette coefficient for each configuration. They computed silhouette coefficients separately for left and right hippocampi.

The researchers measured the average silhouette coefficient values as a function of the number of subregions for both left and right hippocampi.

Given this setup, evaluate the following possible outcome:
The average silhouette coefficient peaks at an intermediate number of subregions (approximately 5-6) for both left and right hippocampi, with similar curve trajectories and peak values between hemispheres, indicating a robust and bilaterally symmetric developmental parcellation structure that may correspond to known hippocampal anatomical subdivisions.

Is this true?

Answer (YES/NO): NO